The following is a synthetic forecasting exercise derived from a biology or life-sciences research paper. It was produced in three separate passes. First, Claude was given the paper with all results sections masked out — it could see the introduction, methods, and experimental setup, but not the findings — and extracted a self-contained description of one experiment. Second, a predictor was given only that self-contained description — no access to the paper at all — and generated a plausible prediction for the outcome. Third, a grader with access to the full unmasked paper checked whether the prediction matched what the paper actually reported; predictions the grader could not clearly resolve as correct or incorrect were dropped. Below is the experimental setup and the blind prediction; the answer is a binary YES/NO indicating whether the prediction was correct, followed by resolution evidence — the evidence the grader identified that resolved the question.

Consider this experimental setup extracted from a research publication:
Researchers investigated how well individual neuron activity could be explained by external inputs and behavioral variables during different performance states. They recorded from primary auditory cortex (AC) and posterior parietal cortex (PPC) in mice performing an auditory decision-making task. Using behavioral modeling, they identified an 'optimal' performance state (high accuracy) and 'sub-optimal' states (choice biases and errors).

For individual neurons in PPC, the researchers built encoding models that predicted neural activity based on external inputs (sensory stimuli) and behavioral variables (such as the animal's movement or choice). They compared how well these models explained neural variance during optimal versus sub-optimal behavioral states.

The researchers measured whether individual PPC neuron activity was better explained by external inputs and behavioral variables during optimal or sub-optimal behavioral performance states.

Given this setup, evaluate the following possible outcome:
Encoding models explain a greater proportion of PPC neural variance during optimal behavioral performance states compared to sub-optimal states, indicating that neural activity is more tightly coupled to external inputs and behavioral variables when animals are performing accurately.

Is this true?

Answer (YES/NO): NO